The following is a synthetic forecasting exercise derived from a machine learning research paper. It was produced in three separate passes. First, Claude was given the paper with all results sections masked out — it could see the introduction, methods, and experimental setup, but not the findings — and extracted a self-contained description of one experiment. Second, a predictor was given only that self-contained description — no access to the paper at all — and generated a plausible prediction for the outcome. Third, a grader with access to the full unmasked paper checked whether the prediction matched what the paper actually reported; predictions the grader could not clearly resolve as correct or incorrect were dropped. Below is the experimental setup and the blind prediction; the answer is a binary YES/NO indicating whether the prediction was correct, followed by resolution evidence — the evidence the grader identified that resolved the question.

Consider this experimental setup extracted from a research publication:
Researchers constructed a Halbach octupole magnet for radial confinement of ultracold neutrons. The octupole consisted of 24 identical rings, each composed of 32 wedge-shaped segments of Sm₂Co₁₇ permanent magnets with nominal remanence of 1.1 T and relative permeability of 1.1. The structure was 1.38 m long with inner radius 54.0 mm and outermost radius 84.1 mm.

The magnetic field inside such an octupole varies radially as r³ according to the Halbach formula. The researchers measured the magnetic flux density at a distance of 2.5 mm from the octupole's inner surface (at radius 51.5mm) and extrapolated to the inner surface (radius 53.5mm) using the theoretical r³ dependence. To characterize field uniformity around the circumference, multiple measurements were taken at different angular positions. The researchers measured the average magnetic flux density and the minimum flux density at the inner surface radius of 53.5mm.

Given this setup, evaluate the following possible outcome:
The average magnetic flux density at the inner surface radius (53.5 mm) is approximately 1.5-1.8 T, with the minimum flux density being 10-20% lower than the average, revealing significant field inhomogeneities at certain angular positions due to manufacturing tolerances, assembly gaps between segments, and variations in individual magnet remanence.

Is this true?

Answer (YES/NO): NO